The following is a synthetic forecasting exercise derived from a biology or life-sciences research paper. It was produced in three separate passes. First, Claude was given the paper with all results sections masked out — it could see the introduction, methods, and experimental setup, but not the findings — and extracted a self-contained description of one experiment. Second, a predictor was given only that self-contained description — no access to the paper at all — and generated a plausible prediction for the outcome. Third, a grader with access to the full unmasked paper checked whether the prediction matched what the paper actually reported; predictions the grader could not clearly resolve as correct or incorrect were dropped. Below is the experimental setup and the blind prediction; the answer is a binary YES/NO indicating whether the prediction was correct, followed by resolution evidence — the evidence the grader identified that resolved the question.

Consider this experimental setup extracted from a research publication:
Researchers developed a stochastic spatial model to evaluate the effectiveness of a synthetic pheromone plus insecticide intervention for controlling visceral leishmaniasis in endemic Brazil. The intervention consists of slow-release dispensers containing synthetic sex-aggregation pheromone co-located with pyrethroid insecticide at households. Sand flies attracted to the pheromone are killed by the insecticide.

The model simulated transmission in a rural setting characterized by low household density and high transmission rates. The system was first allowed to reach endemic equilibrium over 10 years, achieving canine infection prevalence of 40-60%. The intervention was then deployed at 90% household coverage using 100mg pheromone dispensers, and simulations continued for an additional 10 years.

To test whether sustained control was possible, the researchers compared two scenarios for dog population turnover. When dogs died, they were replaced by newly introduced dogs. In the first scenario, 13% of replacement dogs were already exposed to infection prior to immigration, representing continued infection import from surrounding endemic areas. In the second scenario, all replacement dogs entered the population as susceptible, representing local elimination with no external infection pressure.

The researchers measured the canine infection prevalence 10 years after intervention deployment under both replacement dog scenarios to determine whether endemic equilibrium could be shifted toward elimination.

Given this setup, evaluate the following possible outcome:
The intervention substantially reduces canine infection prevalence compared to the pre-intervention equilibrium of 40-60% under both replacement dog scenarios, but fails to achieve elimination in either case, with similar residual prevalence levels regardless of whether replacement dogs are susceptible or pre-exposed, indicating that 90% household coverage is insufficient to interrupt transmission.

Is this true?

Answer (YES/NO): NO